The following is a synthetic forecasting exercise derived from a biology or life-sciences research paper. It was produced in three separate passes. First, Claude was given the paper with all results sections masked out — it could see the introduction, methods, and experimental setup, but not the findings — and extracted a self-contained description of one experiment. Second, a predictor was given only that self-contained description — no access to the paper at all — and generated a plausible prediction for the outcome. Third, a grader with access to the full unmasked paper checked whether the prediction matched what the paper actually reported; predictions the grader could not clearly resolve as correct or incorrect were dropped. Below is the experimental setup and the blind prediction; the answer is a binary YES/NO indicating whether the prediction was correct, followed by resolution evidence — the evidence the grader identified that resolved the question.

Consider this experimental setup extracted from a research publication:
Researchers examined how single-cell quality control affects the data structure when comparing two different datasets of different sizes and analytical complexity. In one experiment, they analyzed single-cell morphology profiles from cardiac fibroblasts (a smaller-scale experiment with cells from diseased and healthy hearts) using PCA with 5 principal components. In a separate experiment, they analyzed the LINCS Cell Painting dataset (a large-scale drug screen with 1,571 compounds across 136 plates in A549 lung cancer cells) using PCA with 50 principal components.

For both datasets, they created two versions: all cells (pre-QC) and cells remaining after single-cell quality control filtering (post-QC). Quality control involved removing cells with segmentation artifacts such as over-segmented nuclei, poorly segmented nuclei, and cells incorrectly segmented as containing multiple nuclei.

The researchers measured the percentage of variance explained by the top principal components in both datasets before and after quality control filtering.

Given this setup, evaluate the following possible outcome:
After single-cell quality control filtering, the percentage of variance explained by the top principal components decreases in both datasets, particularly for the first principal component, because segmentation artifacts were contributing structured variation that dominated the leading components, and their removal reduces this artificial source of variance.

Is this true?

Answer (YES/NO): NO